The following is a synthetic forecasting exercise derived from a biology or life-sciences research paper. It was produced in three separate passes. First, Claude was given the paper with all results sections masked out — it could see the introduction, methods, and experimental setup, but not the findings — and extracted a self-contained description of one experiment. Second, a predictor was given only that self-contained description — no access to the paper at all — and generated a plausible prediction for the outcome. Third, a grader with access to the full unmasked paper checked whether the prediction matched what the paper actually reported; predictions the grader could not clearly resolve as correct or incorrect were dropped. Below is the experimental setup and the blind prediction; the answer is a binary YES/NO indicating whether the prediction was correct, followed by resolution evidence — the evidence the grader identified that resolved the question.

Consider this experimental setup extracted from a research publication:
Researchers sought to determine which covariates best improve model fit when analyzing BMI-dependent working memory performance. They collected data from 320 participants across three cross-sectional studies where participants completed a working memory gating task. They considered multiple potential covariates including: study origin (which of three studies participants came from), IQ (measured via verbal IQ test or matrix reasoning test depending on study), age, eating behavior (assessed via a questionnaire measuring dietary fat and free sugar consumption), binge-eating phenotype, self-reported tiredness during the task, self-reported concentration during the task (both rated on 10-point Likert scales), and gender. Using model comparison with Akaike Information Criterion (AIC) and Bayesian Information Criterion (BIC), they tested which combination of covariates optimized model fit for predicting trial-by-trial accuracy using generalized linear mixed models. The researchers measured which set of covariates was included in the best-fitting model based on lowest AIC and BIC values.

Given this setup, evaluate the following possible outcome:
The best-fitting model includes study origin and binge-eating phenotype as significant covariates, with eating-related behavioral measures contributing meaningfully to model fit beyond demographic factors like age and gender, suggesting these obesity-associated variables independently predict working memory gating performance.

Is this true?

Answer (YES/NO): NO